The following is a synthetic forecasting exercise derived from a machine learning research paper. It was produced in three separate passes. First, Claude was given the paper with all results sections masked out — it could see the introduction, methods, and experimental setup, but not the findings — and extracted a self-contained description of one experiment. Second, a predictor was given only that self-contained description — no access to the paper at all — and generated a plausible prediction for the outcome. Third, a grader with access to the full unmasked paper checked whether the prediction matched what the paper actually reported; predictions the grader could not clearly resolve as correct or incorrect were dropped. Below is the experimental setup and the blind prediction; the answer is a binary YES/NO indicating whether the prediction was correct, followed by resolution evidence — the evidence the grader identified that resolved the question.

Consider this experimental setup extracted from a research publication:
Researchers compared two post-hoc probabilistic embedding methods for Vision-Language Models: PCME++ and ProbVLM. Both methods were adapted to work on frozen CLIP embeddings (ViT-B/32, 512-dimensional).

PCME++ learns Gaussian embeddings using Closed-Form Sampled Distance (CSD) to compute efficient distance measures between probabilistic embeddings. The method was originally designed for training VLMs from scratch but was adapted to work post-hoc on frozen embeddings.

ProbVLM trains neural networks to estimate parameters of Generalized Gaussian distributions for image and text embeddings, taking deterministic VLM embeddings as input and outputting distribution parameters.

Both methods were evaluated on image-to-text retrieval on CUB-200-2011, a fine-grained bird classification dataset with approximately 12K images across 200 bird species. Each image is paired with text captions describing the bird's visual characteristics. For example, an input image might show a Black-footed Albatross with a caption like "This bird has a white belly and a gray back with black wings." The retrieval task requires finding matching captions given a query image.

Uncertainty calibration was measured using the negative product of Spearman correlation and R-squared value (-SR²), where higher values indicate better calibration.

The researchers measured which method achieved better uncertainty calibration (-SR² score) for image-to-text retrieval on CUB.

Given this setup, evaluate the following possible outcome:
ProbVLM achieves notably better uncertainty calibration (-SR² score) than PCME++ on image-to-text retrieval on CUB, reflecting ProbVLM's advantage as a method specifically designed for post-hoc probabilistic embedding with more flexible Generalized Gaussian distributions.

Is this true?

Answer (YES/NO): NO